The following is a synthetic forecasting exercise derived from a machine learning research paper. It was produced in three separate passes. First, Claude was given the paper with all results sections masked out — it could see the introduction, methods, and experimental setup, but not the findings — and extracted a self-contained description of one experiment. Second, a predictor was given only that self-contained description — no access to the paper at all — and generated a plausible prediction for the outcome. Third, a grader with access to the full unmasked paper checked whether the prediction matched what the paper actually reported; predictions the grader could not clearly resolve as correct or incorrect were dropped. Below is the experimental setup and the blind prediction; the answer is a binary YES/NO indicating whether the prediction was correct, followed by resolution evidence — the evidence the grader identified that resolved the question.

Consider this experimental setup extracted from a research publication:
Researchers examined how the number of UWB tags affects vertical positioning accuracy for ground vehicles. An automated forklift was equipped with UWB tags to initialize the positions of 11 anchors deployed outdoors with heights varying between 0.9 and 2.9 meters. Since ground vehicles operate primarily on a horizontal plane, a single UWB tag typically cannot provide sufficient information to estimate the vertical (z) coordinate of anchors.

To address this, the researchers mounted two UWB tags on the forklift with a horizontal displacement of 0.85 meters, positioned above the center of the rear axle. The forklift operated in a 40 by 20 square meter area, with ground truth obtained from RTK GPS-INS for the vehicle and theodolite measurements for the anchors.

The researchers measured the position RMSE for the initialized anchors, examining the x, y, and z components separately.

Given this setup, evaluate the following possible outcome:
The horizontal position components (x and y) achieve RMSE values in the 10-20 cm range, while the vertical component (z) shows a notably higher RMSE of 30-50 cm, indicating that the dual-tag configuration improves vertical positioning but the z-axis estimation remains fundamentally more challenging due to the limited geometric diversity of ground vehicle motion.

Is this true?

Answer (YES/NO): YES